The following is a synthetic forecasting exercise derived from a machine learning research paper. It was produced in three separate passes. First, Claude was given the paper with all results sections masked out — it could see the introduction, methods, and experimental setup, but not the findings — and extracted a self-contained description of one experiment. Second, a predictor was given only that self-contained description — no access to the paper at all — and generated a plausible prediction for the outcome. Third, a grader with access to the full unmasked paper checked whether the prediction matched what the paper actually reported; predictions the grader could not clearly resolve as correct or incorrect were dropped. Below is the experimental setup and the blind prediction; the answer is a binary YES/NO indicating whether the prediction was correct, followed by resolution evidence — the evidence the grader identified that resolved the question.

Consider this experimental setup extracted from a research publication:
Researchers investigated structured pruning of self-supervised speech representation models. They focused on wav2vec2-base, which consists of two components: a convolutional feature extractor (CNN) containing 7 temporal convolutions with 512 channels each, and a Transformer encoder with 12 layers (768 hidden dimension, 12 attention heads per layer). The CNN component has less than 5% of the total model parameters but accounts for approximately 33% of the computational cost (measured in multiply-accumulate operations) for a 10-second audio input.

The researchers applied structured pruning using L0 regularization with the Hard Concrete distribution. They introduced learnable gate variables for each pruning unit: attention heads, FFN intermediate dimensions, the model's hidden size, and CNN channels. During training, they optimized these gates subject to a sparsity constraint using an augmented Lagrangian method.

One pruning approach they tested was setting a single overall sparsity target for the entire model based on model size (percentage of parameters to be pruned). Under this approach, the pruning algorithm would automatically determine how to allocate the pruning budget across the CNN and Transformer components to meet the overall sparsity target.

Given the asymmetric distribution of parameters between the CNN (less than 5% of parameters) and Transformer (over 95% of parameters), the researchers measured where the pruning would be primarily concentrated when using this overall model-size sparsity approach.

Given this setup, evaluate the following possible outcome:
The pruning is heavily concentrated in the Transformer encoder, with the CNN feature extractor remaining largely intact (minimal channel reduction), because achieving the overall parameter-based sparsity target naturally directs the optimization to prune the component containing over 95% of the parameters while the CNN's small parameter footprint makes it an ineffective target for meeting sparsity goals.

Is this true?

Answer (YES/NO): YES